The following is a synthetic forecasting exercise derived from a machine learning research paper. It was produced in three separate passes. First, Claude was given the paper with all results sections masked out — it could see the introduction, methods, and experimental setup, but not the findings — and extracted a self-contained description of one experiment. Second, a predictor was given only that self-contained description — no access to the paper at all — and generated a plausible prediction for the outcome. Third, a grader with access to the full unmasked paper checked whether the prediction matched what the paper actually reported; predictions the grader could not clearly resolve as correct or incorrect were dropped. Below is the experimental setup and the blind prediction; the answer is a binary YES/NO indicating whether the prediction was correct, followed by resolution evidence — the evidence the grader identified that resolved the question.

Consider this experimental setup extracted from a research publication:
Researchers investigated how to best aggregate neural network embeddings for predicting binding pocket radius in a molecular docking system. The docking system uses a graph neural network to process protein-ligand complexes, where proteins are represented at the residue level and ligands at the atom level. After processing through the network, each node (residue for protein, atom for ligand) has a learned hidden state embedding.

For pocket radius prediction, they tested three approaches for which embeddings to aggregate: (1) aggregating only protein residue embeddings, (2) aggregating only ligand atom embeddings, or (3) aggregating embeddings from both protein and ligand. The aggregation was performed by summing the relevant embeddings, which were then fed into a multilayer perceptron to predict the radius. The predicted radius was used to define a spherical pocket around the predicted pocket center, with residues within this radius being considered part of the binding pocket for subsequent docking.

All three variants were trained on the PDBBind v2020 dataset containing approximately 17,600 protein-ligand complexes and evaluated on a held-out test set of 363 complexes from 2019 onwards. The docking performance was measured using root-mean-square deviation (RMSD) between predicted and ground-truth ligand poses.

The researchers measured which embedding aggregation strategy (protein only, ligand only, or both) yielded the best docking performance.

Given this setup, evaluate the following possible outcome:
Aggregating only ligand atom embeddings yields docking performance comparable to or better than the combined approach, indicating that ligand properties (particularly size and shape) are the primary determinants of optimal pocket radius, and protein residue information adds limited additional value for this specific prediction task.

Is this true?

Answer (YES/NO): YES